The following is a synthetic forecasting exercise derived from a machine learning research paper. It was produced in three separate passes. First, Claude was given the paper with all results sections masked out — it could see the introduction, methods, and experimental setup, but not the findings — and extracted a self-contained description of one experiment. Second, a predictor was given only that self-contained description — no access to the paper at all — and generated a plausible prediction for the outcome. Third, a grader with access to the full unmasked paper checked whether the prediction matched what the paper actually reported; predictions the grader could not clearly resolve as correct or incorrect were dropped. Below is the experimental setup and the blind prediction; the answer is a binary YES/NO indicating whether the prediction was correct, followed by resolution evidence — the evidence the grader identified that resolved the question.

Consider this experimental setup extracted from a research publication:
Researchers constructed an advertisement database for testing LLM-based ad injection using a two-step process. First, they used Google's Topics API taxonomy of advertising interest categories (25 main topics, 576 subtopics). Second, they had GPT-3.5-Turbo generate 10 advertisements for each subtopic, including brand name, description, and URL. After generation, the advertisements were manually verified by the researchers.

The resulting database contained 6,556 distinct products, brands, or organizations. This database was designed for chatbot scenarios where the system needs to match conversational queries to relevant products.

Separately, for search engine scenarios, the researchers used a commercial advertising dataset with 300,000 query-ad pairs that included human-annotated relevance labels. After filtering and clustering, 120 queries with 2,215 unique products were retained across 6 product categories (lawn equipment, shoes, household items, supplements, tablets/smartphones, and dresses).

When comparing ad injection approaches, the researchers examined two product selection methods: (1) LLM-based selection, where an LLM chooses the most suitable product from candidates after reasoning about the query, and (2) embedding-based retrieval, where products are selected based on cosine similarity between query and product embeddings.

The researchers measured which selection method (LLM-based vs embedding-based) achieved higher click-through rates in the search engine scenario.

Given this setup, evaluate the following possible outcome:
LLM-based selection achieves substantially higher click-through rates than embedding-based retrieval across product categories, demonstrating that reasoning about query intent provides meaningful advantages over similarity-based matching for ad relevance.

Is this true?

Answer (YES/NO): NO